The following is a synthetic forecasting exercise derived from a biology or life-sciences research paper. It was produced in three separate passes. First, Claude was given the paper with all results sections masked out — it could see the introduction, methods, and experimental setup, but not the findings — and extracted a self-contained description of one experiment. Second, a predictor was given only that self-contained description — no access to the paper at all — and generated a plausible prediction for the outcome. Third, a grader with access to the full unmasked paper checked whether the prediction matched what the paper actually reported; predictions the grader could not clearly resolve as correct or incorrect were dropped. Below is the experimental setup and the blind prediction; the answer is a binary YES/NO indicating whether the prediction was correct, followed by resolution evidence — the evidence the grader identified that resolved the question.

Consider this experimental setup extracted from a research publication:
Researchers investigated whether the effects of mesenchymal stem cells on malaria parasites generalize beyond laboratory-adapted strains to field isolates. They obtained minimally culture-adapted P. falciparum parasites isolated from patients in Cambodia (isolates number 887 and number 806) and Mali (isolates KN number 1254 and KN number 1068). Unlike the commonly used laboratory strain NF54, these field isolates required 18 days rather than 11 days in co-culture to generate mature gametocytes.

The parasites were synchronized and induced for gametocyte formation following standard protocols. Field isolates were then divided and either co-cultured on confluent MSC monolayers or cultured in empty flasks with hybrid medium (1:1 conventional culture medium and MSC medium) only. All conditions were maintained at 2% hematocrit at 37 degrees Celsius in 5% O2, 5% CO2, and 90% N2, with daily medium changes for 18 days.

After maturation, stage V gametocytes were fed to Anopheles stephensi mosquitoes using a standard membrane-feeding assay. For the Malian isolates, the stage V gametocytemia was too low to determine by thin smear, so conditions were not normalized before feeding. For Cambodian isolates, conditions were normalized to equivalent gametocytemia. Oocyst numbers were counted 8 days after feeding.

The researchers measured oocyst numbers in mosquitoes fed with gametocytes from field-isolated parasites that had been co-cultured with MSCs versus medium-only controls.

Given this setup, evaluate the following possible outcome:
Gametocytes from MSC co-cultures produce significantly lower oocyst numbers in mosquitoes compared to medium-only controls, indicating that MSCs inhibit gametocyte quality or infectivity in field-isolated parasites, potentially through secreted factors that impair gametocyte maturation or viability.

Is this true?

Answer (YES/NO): NO